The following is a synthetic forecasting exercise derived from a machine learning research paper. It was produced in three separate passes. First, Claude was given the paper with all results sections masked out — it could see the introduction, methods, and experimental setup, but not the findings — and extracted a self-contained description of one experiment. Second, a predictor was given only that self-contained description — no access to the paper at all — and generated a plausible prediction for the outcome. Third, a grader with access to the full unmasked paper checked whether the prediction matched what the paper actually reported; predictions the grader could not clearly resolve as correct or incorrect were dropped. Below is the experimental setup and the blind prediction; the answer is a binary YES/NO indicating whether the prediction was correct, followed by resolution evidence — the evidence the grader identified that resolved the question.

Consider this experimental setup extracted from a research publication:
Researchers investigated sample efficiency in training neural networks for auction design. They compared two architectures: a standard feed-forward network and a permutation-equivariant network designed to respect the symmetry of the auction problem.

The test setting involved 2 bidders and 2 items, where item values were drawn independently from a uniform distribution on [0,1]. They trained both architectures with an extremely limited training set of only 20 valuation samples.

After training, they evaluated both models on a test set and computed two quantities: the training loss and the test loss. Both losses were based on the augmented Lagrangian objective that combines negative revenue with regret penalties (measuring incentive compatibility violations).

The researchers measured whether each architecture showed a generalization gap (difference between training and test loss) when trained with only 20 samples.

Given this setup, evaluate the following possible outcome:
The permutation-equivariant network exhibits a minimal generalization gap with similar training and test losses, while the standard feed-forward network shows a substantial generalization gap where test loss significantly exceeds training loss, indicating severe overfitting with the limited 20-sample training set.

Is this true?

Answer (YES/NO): YES